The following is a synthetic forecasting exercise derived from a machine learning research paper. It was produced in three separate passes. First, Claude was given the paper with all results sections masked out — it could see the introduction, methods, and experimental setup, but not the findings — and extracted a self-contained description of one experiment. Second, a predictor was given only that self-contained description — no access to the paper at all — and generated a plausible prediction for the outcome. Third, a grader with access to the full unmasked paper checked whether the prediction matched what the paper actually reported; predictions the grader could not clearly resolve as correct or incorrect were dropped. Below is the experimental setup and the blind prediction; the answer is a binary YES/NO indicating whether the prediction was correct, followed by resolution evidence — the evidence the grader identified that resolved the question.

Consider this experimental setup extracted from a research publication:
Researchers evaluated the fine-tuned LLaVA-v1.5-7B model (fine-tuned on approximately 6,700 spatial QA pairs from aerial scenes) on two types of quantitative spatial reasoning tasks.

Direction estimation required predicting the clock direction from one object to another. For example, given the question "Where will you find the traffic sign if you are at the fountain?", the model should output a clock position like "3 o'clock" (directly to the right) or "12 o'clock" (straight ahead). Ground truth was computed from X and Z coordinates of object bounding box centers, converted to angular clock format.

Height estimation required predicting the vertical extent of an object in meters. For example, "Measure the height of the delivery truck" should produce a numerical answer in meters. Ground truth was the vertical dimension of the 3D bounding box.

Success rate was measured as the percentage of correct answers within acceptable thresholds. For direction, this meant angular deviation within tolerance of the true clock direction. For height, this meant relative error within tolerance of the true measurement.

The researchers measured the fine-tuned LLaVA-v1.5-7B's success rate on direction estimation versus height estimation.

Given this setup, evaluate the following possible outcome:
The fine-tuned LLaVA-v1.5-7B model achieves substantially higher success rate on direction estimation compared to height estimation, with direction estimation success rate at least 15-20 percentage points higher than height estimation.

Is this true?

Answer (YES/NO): NO